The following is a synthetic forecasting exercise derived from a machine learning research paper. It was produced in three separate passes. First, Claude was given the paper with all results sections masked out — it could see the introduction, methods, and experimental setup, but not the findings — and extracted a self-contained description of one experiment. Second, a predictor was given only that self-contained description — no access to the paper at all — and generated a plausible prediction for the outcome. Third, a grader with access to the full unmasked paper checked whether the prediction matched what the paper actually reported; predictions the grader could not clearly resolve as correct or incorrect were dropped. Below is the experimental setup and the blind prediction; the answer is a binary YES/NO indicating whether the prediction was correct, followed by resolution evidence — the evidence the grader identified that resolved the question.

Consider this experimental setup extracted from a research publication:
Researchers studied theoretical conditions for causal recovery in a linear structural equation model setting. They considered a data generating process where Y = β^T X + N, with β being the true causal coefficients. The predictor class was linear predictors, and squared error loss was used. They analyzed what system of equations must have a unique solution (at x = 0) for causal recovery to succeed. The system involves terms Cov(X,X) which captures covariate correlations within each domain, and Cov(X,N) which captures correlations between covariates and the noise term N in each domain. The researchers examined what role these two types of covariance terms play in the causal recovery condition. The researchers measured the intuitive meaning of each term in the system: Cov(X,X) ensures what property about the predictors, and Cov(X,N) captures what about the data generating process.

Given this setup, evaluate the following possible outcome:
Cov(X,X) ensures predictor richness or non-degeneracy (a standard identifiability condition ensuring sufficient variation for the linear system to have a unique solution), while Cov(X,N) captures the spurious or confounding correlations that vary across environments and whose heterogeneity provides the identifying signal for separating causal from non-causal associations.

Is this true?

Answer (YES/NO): NO